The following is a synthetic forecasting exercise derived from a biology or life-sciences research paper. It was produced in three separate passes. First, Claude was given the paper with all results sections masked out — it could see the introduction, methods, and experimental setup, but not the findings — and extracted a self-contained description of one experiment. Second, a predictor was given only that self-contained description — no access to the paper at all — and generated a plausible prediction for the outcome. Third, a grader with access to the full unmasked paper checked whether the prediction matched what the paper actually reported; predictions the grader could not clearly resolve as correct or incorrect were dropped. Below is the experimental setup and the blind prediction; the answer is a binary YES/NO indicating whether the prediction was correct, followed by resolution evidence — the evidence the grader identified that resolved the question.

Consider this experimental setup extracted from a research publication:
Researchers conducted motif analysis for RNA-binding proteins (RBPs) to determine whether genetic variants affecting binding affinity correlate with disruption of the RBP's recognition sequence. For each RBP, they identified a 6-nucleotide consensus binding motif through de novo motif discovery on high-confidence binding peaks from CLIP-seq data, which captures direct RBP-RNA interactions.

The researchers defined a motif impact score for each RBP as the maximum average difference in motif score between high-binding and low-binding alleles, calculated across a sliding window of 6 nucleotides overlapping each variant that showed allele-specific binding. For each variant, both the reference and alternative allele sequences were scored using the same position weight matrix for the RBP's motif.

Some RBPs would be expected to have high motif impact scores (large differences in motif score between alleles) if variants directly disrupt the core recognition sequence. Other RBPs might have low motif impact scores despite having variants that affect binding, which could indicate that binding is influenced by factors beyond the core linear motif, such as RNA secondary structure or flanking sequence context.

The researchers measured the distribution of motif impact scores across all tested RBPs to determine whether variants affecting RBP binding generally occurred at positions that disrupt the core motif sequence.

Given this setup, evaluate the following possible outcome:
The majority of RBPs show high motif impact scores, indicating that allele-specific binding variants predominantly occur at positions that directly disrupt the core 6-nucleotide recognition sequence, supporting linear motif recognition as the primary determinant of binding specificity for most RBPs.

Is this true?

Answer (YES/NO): NO